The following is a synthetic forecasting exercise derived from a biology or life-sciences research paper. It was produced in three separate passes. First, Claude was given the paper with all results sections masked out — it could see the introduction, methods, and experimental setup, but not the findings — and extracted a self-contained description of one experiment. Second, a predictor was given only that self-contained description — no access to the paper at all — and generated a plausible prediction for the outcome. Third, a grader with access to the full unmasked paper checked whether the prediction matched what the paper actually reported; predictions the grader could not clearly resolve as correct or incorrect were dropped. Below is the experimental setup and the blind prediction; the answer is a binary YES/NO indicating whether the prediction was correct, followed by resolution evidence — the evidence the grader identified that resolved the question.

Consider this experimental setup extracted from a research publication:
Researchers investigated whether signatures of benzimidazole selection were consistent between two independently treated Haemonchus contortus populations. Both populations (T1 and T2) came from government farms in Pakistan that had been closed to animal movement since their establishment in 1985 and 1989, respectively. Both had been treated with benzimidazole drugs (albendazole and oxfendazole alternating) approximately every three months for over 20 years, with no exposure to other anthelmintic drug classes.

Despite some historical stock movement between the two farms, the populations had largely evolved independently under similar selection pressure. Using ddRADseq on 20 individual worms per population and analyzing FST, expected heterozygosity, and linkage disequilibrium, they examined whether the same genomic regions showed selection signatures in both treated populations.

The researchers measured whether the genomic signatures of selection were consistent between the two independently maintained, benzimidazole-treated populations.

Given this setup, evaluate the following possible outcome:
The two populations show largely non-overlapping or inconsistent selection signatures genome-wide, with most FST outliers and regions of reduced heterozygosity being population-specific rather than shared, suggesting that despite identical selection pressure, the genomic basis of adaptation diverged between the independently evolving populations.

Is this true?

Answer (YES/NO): NO